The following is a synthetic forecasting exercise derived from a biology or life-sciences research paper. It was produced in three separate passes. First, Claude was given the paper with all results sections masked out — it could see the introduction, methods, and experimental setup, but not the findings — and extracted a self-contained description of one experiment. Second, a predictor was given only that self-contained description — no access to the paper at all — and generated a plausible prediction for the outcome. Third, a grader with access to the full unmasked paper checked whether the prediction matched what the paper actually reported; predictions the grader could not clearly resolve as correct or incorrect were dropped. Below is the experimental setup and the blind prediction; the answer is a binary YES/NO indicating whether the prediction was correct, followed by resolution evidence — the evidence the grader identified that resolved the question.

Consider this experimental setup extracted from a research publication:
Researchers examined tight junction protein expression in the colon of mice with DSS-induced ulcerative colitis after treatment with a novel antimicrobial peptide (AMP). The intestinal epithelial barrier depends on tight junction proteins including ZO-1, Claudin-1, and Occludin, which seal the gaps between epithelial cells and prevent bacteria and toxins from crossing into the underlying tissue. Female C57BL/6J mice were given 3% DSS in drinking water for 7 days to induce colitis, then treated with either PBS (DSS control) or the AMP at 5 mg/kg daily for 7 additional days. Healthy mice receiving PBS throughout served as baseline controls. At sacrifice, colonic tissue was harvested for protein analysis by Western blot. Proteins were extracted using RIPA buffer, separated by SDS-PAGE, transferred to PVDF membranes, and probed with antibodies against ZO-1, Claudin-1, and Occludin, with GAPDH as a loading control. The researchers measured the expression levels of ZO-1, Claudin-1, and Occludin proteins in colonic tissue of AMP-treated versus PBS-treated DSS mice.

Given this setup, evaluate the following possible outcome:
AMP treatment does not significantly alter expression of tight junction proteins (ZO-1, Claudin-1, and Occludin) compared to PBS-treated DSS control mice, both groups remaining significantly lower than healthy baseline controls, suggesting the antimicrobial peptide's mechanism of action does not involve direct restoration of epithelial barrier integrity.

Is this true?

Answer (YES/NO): NO